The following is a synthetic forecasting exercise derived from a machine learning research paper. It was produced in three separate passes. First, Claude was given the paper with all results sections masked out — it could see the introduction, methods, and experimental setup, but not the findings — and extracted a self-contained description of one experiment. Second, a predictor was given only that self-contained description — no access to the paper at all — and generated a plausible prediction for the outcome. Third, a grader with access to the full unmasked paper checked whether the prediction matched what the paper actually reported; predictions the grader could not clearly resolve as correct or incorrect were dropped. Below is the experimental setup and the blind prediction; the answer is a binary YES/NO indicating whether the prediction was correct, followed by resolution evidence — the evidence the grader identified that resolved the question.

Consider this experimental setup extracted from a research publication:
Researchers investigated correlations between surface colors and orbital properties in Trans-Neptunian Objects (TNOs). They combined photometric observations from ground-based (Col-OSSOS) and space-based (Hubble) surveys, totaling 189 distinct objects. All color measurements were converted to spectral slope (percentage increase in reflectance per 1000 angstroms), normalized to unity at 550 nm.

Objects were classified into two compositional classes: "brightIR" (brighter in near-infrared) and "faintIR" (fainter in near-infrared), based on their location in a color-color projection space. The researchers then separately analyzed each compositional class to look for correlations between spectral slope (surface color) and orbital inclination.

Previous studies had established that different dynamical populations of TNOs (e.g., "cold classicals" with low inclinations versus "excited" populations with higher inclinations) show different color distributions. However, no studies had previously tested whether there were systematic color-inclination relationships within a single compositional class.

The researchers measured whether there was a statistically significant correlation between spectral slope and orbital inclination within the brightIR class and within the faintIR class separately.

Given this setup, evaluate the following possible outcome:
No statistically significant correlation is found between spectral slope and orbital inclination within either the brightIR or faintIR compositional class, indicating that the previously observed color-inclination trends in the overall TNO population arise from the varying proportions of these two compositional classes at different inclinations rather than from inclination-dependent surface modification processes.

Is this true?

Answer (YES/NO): NO